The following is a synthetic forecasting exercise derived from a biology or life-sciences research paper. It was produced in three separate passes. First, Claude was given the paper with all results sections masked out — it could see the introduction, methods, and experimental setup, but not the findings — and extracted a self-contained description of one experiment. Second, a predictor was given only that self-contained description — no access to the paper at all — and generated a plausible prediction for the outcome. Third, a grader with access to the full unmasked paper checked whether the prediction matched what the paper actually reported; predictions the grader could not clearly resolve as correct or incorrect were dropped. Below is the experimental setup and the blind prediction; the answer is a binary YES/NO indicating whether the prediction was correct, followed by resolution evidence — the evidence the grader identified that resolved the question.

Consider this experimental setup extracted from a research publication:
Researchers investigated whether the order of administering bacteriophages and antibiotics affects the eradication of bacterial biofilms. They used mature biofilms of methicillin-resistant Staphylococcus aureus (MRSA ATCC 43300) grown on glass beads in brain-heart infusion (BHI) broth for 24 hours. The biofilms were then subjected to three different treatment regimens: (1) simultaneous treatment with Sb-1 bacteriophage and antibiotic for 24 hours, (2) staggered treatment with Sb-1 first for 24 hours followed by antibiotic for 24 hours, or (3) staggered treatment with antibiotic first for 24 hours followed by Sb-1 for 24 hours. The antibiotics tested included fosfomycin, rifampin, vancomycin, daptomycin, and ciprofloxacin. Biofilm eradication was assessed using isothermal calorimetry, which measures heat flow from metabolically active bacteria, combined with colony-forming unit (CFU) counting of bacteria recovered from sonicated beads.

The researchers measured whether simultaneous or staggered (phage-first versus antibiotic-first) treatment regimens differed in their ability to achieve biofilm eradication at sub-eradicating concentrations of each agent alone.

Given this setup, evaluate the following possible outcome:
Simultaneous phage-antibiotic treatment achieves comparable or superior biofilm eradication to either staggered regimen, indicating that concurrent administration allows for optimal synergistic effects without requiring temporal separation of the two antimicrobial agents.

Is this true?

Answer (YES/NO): NO